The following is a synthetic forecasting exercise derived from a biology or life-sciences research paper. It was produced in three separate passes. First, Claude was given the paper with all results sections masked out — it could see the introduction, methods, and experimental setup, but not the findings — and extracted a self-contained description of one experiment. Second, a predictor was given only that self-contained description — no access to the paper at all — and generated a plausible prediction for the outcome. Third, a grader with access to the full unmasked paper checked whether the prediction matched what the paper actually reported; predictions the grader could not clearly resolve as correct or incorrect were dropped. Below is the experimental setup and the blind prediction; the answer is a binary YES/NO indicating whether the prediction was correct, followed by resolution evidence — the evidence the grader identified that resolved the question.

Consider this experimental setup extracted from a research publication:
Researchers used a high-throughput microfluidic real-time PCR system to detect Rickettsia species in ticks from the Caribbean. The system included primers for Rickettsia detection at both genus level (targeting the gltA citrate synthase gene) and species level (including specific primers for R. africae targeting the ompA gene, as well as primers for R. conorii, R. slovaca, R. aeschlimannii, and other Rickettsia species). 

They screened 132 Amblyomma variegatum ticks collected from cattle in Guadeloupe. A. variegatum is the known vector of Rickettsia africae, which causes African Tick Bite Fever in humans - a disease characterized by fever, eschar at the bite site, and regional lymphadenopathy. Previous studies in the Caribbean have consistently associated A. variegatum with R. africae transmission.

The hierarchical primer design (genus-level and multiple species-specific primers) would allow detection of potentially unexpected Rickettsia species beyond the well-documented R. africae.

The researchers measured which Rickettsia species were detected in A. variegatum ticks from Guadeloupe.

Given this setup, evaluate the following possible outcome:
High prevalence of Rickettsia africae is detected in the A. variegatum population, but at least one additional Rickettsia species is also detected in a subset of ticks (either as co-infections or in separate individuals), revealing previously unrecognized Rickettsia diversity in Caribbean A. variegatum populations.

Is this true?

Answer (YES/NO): NO